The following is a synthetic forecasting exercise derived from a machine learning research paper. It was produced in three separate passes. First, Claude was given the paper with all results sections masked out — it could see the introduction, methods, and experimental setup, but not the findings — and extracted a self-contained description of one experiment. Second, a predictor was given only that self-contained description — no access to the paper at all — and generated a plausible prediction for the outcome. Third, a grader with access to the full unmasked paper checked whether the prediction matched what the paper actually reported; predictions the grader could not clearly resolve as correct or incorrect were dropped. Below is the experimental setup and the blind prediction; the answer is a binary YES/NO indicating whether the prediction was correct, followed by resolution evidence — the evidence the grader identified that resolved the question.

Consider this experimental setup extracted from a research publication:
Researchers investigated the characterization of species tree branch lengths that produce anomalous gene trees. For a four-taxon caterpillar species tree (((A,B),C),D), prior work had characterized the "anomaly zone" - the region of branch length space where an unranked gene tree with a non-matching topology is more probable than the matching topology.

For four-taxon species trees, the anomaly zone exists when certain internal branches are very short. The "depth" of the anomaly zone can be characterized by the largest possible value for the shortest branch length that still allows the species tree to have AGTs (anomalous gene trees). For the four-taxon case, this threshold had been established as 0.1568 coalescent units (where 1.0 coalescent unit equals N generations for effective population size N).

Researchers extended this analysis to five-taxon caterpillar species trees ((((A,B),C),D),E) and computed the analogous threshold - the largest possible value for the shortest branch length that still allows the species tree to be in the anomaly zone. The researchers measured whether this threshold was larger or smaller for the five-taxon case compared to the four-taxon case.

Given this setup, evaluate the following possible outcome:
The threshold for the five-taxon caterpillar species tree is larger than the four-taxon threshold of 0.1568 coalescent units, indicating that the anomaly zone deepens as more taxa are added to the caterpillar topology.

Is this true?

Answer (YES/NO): YES